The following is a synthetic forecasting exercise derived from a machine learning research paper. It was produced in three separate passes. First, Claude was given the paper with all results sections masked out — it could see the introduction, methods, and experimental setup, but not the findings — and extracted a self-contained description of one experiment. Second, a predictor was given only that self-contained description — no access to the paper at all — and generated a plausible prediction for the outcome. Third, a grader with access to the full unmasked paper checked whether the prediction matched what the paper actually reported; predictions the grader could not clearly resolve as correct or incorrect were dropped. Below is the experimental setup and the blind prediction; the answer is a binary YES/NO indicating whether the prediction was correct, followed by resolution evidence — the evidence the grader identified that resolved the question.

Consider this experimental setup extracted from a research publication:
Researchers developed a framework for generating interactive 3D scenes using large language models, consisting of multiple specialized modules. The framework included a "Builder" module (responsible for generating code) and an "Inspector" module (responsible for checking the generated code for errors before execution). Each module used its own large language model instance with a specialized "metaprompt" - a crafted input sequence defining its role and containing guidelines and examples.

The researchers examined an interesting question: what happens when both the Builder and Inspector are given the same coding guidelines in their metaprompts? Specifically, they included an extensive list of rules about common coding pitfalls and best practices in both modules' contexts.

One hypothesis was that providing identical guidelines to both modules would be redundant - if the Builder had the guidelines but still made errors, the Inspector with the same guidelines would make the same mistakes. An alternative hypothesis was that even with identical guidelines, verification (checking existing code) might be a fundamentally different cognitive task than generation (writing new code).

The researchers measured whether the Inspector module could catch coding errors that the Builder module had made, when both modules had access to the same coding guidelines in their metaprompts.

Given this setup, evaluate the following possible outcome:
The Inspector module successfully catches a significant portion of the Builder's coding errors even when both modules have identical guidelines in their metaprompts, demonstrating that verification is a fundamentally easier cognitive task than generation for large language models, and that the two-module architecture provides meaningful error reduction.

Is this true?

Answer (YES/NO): YES